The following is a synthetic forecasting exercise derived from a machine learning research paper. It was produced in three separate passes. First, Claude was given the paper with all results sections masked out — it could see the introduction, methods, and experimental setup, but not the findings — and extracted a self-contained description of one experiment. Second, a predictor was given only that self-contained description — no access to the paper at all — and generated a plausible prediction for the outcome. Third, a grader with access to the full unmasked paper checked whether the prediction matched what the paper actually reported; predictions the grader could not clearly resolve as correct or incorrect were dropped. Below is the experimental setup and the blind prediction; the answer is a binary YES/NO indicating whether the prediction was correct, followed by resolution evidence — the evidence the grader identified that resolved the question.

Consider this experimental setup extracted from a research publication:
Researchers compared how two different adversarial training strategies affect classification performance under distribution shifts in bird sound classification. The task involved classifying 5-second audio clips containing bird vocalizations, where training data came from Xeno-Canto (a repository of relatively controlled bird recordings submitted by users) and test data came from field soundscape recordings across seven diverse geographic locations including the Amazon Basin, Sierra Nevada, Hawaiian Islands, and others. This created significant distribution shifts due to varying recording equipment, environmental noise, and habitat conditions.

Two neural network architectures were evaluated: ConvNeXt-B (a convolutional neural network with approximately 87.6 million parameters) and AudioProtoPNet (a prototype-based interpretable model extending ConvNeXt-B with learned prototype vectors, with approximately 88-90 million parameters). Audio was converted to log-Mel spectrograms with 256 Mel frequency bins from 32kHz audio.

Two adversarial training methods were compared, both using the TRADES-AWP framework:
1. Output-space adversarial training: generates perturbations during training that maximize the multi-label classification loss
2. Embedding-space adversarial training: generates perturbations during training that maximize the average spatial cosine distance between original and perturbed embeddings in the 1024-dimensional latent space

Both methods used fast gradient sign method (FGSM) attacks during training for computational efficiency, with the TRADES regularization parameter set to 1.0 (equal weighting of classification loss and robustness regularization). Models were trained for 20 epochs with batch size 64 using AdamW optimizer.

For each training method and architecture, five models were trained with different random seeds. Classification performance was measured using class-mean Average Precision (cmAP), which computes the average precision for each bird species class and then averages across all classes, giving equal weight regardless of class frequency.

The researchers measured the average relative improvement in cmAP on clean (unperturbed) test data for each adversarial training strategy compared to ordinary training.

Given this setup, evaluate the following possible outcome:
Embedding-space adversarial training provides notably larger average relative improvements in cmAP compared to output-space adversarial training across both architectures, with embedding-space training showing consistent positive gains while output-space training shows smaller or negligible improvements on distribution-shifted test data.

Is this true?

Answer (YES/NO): NO